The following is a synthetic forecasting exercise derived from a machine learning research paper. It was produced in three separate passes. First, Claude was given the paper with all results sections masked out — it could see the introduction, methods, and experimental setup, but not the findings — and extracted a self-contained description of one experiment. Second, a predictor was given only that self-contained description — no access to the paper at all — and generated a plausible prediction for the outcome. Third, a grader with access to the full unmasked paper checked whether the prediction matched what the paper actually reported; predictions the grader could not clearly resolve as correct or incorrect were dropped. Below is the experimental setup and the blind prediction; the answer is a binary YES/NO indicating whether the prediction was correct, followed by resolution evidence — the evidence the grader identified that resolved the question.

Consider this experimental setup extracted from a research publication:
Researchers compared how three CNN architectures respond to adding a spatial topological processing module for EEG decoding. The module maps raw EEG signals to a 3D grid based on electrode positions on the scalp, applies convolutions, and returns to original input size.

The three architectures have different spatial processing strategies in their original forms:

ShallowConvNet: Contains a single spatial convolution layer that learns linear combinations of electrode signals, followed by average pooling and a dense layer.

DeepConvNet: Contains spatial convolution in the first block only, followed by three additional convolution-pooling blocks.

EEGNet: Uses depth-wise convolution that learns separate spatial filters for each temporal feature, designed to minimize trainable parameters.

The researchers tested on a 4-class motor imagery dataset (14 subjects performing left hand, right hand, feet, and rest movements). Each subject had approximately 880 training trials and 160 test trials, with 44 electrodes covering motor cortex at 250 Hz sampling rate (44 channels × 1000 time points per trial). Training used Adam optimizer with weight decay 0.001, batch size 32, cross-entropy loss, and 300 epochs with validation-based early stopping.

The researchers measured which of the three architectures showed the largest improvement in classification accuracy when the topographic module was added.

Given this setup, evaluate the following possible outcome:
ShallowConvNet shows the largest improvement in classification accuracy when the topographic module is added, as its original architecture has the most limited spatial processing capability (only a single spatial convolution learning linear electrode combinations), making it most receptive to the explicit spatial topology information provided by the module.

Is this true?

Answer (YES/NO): NO